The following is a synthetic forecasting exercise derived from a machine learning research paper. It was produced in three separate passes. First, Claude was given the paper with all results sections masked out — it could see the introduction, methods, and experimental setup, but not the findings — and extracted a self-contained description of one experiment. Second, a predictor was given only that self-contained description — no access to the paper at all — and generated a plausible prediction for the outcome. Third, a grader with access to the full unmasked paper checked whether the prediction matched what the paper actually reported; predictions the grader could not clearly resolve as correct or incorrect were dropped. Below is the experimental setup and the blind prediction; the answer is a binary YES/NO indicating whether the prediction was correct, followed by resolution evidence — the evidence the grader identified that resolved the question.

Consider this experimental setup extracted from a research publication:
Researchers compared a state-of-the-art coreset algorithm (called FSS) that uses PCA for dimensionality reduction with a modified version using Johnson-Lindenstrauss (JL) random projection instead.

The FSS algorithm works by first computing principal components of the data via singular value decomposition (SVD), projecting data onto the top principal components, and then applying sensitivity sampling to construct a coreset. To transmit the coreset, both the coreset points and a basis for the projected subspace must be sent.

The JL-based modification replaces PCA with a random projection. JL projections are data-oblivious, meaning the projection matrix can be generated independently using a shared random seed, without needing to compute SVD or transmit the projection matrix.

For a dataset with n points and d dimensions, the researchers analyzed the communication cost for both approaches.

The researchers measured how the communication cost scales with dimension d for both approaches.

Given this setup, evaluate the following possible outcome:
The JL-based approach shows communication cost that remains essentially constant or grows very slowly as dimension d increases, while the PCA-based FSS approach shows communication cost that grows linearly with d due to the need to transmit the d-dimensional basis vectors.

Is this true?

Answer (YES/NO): YES